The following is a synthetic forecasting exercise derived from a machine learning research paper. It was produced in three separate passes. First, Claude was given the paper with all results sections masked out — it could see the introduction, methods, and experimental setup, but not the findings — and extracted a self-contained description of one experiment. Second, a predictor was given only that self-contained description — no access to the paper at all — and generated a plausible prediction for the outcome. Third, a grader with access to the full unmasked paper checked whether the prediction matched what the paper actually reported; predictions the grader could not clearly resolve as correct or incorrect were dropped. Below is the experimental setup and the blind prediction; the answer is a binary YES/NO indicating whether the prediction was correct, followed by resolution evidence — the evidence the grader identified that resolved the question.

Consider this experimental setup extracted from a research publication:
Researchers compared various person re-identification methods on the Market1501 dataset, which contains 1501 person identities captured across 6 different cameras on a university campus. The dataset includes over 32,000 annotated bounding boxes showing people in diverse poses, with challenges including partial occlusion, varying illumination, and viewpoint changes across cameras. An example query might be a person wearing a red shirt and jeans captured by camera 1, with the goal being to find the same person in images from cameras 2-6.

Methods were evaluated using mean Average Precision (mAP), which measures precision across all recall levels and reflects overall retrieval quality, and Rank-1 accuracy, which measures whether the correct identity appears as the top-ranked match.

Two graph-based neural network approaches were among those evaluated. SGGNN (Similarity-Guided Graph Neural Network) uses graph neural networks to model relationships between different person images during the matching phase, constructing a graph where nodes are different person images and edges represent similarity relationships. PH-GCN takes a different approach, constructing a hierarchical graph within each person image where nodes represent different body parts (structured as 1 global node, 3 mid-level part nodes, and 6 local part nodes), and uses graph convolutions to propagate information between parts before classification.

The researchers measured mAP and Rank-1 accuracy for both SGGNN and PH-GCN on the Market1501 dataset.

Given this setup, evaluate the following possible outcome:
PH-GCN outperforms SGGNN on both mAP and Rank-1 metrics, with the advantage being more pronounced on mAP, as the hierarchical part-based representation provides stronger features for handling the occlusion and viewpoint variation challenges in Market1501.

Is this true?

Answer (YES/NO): NO